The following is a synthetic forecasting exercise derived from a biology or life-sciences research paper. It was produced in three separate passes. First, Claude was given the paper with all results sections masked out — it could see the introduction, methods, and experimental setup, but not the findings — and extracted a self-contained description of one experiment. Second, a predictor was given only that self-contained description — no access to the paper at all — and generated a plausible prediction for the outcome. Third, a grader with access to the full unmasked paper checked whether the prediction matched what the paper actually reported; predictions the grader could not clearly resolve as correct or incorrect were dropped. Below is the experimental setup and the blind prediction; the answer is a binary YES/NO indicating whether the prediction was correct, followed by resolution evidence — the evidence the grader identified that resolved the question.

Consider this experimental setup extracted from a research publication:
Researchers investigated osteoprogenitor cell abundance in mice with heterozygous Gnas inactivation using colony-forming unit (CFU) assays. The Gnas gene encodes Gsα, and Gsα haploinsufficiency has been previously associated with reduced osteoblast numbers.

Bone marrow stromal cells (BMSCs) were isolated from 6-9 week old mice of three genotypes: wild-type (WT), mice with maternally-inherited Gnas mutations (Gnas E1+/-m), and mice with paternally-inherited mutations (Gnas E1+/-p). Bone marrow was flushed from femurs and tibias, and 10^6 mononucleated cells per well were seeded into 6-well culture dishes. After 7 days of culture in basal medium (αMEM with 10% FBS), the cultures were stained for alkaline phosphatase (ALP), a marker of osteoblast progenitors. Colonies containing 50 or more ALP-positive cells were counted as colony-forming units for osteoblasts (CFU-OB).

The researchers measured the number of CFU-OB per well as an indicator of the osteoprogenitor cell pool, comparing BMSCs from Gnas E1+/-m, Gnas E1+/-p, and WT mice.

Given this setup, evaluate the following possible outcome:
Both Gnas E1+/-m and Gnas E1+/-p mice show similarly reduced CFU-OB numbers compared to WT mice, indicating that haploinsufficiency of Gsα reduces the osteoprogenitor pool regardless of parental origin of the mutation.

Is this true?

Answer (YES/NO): NO